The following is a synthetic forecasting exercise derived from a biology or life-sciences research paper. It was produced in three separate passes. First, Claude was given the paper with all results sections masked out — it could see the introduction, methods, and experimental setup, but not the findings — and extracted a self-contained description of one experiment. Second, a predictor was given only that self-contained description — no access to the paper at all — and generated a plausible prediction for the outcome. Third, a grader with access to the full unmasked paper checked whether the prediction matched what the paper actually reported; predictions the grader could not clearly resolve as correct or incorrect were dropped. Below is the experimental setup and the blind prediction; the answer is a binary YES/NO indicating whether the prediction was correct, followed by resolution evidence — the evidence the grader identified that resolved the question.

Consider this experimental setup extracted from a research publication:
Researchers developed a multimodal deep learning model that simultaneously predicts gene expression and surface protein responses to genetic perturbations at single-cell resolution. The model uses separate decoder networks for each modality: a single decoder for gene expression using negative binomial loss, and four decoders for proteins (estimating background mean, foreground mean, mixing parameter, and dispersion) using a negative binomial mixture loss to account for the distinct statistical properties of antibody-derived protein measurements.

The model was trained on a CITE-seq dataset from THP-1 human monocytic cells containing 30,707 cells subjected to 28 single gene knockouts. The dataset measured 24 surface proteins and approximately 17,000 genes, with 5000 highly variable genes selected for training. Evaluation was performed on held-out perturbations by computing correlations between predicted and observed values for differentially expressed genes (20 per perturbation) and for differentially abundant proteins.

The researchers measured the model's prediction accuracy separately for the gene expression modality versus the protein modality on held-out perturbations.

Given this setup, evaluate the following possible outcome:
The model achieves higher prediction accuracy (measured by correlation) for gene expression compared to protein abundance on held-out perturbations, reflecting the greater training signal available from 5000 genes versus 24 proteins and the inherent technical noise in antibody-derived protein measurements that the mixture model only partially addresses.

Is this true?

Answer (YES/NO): NO